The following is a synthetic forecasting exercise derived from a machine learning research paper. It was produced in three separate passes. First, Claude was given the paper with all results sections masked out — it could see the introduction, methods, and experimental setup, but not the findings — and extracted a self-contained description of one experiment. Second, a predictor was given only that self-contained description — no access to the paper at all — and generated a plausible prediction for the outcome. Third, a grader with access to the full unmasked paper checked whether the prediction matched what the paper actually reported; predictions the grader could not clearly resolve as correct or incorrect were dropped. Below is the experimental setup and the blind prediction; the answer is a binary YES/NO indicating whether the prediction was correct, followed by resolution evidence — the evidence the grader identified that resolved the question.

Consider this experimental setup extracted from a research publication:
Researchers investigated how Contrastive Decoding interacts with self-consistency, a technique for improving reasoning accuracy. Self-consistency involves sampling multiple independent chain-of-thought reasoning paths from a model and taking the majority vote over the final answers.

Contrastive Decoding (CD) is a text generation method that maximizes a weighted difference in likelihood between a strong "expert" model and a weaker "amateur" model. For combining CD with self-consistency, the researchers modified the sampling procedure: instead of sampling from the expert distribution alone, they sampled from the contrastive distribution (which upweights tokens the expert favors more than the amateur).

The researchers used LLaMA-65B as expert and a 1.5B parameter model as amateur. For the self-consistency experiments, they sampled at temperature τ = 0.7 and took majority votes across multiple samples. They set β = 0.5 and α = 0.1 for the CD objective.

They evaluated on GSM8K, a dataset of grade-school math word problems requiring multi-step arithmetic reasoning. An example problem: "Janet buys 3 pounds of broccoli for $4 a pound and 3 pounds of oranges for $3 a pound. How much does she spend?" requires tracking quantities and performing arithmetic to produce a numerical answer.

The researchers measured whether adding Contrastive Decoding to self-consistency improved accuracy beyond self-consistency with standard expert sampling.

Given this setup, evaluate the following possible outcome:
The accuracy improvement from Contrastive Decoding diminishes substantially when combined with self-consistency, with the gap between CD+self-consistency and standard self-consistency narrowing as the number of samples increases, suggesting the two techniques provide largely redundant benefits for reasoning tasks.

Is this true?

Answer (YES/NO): NO